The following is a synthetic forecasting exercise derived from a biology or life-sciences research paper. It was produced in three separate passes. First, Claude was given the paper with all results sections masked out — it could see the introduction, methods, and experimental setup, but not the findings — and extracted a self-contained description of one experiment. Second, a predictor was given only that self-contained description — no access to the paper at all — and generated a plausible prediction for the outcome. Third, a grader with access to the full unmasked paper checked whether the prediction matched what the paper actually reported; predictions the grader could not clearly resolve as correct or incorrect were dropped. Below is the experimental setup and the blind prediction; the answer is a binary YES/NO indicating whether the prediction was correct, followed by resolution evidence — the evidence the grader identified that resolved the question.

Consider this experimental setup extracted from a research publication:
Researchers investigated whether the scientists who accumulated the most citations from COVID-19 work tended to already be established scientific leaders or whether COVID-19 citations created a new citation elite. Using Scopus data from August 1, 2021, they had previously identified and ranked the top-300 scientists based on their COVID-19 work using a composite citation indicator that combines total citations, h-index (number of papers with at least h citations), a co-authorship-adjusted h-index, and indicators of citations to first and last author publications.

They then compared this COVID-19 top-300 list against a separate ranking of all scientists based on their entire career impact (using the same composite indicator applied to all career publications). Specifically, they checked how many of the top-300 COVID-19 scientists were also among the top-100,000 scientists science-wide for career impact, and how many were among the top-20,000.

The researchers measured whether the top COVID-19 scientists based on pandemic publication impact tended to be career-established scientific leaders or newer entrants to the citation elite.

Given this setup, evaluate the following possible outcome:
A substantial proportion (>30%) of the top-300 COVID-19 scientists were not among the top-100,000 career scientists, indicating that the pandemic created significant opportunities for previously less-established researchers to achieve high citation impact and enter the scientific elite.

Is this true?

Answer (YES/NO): YES